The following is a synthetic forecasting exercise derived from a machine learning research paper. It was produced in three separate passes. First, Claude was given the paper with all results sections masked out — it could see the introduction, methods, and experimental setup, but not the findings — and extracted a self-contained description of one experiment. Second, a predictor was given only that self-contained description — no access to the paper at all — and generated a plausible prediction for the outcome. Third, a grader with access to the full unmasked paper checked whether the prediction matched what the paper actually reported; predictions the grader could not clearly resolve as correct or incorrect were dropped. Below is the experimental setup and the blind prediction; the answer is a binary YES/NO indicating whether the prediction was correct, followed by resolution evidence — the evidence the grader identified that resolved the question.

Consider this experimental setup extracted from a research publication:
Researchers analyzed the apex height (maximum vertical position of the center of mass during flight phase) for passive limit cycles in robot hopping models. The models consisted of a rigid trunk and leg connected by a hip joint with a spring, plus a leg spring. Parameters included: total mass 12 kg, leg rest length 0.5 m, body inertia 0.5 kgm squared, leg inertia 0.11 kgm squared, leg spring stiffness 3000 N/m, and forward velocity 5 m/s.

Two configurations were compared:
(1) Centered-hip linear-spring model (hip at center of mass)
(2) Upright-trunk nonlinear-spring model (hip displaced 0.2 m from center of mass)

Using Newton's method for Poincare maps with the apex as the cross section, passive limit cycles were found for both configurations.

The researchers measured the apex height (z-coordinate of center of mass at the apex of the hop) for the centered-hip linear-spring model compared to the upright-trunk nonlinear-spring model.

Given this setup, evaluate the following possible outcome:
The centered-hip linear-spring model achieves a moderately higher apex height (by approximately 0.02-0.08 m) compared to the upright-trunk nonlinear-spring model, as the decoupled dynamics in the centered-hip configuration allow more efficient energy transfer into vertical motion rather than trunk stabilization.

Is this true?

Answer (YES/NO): NO